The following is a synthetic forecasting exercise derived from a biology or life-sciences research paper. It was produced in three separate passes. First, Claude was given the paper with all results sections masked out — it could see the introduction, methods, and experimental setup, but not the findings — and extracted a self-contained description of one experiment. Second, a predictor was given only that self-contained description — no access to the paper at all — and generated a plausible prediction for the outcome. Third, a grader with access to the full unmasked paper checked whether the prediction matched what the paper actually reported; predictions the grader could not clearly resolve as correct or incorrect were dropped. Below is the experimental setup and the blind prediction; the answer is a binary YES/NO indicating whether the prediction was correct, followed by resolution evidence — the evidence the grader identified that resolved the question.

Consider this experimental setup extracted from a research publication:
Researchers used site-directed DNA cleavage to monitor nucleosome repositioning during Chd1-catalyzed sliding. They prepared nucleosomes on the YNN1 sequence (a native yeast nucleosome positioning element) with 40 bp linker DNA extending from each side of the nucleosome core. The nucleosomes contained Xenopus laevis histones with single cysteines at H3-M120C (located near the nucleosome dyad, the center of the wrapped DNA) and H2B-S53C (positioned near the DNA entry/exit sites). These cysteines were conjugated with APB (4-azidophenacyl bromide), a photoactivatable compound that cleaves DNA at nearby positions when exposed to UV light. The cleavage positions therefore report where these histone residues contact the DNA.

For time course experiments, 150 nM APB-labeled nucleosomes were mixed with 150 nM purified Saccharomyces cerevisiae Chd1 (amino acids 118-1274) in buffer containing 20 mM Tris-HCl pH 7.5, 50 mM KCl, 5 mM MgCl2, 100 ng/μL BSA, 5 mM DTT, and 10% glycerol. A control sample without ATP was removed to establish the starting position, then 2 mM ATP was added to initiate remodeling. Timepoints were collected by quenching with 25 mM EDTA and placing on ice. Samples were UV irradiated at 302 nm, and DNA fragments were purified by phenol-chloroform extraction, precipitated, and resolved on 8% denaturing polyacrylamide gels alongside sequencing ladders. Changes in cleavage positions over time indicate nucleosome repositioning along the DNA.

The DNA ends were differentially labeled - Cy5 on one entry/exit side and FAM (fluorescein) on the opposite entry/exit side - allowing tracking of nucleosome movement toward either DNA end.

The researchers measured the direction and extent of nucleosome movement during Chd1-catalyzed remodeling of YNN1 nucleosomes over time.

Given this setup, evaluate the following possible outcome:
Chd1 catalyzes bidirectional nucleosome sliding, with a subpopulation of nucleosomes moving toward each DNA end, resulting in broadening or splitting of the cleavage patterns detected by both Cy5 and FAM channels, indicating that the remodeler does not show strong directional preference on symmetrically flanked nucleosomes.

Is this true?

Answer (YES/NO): NO